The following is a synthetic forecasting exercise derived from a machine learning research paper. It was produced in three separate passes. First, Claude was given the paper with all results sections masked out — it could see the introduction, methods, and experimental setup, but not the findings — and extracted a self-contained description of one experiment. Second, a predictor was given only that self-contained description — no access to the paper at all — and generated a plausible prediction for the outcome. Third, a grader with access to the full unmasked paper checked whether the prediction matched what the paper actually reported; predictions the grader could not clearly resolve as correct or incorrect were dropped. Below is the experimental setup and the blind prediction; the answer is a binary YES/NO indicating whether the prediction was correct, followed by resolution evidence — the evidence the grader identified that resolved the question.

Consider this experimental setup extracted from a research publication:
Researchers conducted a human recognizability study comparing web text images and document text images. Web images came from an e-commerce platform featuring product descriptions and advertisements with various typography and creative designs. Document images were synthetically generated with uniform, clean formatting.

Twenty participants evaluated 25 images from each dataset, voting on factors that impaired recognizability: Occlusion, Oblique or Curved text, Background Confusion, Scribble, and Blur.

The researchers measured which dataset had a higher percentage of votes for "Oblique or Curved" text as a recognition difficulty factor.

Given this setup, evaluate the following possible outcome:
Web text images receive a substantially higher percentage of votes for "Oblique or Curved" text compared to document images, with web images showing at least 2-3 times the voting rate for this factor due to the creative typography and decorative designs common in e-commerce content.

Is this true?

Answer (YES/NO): NO